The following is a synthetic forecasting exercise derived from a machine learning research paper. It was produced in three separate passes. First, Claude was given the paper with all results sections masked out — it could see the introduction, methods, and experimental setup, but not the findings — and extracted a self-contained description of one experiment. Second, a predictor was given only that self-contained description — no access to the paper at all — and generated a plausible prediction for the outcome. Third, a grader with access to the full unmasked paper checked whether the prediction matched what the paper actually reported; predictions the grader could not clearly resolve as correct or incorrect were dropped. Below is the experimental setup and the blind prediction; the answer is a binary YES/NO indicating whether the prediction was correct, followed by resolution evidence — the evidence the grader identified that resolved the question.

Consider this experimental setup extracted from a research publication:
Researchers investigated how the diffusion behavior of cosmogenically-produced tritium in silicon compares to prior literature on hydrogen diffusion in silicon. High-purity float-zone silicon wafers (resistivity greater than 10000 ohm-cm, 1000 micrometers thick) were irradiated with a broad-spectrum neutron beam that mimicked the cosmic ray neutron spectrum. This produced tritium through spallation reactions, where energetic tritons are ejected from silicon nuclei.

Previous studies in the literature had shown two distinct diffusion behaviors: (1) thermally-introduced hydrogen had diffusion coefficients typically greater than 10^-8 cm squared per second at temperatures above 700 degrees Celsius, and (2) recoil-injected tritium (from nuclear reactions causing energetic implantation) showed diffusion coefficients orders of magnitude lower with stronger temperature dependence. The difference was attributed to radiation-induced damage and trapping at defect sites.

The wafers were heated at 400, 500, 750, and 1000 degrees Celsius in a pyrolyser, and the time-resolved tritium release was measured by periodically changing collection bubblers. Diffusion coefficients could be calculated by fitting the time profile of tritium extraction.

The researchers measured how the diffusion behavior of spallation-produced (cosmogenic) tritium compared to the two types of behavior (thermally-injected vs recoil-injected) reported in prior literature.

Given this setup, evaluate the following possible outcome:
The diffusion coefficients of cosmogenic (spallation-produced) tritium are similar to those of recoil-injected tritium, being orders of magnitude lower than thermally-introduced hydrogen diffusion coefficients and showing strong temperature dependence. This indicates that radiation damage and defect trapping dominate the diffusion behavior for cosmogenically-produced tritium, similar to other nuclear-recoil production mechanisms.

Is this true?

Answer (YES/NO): NO